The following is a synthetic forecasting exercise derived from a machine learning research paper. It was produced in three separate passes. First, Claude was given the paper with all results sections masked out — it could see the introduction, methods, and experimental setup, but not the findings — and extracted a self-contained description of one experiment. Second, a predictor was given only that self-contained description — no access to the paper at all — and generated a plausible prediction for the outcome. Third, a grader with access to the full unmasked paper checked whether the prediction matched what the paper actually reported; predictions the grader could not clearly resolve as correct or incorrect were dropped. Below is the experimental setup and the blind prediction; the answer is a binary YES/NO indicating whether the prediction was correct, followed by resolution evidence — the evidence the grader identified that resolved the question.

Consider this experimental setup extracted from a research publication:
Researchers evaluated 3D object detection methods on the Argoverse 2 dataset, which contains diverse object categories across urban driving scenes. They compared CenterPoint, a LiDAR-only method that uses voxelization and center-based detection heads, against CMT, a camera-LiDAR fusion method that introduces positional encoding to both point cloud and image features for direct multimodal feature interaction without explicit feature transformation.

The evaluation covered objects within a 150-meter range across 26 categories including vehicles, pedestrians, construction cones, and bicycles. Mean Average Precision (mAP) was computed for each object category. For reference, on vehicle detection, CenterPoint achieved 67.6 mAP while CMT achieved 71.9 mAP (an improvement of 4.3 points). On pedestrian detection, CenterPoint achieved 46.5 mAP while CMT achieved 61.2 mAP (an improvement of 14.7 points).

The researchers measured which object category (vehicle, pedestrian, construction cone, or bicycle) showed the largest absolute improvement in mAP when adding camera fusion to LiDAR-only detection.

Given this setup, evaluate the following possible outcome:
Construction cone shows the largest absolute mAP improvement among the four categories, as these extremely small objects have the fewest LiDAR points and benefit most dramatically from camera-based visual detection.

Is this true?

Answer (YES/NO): YES